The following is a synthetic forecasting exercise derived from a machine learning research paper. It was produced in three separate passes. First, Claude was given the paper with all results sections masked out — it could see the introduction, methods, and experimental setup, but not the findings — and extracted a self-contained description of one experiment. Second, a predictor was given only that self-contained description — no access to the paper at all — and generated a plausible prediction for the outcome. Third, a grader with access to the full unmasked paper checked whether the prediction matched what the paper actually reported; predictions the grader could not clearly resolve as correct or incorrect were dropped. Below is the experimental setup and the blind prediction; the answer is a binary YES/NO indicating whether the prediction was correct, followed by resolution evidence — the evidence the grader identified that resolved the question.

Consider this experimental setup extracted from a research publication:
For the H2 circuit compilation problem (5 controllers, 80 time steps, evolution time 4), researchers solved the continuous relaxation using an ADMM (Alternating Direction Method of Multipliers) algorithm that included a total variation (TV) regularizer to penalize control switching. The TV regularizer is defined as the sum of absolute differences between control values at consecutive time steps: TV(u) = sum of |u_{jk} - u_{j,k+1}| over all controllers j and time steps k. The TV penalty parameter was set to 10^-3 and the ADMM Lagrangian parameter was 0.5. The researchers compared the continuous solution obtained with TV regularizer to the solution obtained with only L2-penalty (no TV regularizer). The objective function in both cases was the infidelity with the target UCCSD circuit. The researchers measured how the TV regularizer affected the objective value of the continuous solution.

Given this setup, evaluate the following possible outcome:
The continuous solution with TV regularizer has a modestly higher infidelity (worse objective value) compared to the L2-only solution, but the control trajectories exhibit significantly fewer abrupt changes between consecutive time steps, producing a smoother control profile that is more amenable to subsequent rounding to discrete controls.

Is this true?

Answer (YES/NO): NO